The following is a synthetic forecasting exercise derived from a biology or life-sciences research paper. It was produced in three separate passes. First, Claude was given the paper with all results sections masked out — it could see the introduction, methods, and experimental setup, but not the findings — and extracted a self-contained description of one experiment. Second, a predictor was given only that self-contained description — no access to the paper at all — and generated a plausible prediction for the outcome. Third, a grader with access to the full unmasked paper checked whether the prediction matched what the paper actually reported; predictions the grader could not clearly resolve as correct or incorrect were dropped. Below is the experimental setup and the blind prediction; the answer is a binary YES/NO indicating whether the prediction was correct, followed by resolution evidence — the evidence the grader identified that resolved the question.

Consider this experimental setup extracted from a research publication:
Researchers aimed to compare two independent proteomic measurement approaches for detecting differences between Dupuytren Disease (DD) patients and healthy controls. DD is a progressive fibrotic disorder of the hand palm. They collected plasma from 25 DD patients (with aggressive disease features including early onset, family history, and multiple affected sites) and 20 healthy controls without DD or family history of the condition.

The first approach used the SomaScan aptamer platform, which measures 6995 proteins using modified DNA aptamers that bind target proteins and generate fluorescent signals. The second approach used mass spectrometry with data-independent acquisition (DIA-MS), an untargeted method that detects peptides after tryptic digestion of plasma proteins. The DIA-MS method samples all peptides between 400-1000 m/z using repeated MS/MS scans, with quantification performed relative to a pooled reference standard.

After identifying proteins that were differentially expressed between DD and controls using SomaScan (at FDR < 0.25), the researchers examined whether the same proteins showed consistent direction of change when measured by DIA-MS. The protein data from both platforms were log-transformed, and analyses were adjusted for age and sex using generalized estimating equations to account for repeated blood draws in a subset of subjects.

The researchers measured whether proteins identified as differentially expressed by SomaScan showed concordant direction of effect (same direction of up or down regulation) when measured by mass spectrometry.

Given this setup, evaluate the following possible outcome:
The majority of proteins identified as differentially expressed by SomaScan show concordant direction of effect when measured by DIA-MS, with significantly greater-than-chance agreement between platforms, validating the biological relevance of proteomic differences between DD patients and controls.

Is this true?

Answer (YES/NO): NO